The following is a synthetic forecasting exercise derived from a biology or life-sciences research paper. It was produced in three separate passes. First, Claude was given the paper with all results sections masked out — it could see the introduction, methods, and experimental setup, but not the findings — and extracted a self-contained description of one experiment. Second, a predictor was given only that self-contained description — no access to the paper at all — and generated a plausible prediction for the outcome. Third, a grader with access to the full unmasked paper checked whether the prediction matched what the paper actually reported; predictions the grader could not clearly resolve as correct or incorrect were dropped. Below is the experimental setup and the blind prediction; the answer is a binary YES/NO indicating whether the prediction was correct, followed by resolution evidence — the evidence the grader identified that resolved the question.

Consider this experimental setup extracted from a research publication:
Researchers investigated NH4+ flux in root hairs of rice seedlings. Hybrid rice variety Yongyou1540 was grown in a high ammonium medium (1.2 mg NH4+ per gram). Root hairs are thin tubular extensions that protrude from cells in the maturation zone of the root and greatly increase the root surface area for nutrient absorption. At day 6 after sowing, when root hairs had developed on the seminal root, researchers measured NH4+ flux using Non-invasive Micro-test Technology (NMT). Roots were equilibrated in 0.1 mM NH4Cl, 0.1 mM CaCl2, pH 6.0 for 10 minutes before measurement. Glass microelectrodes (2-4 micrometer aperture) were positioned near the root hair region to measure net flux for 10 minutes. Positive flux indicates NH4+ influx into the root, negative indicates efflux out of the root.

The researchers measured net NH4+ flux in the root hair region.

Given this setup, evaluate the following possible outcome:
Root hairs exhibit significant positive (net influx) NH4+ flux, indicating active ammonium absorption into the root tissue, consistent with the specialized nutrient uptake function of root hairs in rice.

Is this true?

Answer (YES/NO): YES